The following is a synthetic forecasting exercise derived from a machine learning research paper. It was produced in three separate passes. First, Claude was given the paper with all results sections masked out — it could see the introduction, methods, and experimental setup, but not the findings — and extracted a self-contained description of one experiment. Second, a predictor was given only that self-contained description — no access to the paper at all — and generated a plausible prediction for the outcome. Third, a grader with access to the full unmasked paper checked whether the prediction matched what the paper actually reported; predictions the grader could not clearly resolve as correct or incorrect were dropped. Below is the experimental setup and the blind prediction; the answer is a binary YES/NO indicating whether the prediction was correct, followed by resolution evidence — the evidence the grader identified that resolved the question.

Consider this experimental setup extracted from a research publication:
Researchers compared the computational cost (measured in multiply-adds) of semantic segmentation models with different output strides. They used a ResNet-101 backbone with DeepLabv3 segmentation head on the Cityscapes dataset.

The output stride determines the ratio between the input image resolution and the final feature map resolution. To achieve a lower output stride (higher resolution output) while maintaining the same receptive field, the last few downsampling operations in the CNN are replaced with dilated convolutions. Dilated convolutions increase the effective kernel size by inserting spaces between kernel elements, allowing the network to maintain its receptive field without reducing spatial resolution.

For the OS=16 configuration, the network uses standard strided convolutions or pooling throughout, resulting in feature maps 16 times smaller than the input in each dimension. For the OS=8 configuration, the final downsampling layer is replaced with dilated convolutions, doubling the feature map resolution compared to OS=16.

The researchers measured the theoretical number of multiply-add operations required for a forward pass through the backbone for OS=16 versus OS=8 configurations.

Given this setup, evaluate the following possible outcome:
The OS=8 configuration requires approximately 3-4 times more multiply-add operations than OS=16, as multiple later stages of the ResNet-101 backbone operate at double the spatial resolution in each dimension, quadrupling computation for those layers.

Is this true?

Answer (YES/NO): YES